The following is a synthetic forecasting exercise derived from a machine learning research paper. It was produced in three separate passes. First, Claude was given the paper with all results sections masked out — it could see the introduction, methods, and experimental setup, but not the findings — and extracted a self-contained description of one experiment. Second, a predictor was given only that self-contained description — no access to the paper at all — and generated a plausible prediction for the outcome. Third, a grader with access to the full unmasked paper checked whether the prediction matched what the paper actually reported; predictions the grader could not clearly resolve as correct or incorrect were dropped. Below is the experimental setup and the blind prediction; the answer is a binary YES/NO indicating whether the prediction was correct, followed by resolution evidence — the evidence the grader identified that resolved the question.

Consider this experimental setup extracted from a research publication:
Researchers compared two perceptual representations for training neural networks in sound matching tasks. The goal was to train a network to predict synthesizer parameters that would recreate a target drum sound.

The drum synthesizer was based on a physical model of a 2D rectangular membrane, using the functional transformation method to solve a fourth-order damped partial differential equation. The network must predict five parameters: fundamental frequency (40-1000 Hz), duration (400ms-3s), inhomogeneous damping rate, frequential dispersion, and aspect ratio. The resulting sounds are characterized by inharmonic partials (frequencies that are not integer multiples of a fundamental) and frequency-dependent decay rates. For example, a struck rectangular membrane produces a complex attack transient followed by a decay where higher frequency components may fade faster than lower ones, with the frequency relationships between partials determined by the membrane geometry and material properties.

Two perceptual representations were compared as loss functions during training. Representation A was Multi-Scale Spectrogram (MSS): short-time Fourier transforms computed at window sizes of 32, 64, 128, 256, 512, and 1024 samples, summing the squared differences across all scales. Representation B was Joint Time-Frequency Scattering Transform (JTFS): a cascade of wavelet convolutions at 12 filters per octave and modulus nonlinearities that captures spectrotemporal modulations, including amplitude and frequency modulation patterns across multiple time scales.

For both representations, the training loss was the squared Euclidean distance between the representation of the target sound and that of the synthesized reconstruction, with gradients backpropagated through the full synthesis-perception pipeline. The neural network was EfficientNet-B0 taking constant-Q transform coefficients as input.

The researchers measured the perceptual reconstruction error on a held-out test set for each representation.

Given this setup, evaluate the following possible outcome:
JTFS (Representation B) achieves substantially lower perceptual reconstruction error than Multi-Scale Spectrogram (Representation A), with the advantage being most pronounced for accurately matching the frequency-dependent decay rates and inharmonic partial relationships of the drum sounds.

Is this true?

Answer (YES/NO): NO